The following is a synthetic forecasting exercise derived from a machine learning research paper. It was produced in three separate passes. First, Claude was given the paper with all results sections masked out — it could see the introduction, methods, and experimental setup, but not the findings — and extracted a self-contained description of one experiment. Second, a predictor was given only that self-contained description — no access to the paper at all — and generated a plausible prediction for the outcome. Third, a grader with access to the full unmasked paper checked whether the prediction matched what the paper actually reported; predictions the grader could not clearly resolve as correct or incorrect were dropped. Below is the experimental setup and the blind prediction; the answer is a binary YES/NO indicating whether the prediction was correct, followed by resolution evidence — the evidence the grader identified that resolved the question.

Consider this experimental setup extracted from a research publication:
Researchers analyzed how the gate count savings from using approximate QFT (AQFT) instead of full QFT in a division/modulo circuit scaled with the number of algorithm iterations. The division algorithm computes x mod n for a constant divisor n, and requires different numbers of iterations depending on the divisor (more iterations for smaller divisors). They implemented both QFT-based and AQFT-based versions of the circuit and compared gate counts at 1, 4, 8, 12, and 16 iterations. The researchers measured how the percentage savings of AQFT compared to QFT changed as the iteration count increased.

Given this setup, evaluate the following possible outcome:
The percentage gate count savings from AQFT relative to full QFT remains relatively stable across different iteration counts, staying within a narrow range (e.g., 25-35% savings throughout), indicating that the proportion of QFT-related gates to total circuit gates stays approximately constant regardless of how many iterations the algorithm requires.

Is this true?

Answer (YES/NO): NO